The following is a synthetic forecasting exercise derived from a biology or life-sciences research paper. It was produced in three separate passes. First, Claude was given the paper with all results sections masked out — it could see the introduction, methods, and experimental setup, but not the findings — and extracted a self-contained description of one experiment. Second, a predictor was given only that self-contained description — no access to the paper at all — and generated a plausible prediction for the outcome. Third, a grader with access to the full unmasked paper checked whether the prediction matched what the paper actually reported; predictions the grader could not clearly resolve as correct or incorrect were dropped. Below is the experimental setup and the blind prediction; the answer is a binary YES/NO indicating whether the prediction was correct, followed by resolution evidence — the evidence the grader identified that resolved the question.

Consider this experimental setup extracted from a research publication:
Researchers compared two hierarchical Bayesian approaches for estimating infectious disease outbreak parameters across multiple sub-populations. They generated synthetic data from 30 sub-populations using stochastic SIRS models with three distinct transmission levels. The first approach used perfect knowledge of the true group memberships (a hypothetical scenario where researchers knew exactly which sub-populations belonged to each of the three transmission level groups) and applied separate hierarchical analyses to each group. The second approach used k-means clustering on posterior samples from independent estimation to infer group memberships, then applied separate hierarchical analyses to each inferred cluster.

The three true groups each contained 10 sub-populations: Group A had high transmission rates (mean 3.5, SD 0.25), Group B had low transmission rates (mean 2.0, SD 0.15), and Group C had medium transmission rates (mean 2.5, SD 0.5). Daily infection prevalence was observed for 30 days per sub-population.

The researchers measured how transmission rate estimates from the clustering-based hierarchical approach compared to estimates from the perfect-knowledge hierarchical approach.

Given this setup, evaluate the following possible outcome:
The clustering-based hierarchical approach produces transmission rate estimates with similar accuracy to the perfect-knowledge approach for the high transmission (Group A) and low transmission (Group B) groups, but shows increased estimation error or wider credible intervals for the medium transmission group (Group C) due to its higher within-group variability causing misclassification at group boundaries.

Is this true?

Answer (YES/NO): NO